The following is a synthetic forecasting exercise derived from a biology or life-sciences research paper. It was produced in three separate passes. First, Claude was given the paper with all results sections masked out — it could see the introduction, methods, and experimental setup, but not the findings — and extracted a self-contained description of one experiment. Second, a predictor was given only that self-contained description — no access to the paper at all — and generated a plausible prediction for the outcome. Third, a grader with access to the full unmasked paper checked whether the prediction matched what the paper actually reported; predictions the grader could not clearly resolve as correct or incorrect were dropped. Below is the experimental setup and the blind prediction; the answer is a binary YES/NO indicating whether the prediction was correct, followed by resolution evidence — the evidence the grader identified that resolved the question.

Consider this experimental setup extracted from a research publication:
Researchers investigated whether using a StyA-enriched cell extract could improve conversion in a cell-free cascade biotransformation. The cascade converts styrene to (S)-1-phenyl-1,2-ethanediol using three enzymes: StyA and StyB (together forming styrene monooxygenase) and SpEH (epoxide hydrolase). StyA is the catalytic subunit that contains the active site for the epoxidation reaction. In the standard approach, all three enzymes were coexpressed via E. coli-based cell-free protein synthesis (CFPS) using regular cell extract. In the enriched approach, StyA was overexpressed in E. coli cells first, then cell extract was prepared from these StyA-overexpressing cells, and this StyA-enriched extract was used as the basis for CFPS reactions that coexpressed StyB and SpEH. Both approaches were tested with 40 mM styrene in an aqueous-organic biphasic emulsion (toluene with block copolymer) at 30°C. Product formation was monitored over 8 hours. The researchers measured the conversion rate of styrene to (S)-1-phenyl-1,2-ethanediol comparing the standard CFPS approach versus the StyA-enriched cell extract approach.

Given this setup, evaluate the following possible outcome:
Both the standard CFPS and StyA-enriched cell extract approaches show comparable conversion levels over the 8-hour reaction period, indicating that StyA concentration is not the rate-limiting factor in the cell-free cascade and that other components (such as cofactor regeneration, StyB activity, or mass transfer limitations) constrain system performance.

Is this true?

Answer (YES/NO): NO